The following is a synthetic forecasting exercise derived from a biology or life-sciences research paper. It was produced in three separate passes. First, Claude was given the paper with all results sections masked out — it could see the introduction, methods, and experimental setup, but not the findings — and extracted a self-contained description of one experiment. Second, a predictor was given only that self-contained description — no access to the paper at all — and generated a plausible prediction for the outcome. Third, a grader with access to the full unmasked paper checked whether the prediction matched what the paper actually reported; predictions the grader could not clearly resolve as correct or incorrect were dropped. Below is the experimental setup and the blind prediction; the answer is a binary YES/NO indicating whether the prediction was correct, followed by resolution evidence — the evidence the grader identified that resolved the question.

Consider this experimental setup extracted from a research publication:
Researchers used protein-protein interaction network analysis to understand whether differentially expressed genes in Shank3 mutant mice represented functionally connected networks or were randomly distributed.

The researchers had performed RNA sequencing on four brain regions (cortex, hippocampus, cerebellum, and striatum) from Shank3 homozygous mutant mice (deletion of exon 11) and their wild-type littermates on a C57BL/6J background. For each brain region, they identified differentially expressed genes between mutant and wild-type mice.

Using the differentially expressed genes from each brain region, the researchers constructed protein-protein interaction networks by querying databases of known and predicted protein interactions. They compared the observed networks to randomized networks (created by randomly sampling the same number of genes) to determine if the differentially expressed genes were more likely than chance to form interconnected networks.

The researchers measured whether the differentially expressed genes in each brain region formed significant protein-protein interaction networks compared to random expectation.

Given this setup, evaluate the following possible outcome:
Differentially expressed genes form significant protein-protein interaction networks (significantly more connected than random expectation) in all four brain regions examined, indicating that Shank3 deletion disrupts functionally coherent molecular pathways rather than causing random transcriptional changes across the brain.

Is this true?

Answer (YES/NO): NO